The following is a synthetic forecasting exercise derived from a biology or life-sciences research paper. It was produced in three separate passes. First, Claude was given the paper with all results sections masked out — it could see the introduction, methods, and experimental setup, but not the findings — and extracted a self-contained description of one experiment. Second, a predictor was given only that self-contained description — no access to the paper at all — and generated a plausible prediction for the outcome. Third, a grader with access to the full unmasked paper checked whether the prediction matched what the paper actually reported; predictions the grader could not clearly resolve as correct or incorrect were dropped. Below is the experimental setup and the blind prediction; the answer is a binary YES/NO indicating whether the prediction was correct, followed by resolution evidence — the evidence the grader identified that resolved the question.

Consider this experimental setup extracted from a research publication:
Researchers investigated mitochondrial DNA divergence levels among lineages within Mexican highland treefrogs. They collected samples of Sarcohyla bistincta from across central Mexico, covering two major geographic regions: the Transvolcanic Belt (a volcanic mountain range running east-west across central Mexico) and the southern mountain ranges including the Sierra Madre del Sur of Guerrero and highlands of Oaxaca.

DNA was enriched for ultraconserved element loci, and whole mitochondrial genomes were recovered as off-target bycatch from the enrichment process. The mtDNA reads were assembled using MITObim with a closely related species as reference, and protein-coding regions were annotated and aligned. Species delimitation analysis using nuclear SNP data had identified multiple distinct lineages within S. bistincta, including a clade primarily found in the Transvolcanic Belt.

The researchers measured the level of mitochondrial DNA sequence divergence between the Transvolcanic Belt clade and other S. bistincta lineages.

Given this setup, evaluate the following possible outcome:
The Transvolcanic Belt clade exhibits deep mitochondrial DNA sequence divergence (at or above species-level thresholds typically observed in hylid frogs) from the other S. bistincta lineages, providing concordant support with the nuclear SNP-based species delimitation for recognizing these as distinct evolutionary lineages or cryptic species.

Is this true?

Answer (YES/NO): YES